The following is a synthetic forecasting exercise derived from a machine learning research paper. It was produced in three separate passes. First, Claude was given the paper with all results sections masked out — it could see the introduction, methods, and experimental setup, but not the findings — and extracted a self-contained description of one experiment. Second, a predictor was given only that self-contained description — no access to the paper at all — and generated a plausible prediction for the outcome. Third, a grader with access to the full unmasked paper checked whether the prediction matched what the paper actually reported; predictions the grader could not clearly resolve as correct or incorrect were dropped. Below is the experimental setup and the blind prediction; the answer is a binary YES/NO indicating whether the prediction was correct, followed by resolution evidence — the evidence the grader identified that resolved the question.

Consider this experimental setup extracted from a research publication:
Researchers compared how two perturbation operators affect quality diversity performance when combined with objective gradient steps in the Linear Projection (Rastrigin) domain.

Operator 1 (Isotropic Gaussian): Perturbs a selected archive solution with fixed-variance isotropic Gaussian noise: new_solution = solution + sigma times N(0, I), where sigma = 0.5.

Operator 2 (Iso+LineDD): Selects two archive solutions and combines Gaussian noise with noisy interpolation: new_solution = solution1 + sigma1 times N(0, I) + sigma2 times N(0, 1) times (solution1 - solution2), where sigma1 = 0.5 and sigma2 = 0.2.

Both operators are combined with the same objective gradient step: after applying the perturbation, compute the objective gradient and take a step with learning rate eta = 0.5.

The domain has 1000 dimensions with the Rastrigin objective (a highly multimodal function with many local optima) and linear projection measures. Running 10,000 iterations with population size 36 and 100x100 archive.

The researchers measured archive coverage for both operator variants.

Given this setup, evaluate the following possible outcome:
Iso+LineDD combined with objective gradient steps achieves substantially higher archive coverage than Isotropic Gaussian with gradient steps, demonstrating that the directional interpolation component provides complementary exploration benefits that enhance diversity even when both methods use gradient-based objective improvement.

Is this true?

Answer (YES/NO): YES